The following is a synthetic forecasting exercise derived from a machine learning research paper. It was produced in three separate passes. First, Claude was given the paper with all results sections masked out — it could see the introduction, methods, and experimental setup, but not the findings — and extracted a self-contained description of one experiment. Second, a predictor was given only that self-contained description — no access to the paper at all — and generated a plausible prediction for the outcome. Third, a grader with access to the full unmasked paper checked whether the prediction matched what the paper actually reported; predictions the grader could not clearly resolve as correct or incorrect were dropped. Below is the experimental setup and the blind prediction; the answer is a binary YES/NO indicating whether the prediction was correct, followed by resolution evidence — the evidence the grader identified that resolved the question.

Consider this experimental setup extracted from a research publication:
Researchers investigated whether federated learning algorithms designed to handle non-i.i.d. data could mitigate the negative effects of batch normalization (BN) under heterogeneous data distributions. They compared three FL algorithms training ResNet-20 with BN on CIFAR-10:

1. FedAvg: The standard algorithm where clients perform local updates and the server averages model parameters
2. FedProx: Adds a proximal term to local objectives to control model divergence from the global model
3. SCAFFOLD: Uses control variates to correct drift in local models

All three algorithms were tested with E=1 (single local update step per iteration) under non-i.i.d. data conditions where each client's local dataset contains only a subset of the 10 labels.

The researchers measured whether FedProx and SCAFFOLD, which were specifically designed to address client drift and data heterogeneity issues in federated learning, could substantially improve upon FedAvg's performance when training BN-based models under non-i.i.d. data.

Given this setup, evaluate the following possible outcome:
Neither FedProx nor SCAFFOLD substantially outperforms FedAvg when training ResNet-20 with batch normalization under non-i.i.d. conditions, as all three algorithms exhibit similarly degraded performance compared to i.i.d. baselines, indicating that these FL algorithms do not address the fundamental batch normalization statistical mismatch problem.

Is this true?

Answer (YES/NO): YES